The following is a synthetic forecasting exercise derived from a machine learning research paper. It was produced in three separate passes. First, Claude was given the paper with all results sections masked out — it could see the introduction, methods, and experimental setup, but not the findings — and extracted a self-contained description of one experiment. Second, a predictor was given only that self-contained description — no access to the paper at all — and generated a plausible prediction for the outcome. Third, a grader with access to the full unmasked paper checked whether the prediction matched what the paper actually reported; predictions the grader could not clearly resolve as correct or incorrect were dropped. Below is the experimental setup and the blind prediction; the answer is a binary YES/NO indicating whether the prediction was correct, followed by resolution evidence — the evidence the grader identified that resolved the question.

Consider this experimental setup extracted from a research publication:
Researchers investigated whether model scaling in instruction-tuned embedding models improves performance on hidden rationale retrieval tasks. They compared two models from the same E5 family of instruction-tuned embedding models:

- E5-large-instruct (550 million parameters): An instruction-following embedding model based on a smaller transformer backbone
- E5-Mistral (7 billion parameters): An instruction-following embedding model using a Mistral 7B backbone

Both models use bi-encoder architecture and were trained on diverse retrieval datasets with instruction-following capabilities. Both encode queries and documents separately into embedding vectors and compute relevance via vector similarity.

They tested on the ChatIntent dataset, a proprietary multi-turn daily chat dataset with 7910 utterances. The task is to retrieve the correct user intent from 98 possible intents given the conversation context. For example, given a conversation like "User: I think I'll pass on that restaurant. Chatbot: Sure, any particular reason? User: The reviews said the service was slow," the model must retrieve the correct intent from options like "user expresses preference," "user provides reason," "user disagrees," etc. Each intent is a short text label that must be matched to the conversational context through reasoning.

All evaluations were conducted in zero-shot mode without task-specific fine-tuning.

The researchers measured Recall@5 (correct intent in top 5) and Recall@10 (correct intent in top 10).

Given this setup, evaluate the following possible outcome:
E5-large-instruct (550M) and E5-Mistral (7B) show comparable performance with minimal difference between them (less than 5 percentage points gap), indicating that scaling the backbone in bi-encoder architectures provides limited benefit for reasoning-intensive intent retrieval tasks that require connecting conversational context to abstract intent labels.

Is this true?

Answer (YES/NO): YES